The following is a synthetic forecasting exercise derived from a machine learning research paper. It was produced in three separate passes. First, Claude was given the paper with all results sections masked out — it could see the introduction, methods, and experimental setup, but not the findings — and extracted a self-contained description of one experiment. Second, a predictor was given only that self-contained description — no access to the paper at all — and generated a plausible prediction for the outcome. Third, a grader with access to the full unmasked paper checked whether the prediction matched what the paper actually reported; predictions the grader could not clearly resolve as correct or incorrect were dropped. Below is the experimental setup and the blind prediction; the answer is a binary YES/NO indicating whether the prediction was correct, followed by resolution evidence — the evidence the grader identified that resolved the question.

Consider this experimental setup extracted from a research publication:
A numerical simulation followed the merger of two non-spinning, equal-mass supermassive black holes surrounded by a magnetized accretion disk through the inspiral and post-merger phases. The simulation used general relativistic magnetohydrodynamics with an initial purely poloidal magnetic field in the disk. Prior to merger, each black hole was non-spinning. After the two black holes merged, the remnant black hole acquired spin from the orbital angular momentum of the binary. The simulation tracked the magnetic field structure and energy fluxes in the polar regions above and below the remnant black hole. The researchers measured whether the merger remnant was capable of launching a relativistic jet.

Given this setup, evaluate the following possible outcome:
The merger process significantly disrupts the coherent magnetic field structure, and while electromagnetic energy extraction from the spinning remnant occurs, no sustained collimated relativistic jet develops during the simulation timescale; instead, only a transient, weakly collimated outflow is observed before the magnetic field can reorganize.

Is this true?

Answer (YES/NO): NO